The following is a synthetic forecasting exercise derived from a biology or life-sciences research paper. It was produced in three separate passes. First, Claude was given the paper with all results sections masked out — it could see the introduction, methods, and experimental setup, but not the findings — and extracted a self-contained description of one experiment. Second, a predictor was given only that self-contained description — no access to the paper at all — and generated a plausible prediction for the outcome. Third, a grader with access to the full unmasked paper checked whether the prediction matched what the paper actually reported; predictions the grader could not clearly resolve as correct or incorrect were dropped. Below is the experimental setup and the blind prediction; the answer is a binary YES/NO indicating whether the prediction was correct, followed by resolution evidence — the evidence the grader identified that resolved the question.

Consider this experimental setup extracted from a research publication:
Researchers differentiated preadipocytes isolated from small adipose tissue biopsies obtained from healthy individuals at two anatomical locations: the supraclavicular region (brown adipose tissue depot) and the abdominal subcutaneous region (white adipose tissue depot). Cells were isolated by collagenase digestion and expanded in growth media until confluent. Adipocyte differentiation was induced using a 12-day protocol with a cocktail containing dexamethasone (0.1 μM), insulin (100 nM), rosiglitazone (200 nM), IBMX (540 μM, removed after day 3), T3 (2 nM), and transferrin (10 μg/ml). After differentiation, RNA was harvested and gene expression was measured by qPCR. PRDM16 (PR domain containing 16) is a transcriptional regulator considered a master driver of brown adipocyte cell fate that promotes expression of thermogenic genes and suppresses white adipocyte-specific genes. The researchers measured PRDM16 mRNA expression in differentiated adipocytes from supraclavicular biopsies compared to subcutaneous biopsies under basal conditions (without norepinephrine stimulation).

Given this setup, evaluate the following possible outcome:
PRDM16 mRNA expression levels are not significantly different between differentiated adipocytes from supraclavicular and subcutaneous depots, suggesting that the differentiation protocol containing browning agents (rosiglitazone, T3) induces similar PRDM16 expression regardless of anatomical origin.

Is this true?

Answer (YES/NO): YES